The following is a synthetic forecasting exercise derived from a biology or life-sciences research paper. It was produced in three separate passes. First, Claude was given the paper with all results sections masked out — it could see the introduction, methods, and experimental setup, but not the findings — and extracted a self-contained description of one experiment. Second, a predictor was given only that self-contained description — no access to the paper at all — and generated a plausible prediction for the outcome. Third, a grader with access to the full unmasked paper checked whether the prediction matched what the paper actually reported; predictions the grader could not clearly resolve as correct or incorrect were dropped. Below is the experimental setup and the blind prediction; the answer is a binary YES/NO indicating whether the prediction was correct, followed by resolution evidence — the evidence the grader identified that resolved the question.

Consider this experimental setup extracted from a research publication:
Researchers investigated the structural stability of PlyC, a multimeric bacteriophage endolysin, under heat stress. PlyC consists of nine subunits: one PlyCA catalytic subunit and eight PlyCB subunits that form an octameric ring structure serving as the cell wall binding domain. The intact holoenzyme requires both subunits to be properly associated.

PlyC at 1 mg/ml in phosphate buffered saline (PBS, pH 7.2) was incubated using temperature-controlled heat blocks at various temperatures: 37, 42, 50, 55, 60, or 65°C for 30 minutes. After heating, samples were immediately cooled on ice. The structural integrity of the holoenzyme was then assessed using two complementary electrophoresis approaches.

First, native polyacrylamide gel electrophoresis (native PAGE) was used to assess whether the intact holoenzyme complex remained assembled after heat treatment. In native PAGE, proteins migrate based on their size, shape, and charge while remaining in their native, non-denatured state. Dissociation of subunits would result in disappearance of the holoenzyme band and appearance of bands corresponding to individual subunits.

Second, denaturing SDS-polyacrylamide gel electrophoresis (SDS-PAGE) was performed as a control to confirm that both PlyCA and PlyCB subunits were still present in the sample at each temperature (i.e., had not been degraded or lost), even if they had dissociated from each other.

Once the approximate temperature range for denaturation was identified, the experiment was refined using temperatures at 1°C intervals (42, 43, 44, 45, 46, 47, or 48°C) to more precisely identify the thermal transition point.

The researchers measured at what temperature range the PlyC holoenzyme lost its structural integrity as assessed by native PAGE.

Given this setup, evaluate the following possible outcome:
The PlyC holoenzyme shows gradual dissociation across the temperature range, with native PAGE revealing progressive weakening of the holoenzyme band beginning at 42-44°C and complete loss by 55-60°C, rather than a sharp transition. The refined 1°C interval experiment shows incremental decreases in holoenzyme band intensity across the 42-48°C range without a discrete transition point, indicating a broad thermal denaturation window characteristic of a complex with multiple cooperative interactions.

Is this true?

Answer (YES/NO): NO